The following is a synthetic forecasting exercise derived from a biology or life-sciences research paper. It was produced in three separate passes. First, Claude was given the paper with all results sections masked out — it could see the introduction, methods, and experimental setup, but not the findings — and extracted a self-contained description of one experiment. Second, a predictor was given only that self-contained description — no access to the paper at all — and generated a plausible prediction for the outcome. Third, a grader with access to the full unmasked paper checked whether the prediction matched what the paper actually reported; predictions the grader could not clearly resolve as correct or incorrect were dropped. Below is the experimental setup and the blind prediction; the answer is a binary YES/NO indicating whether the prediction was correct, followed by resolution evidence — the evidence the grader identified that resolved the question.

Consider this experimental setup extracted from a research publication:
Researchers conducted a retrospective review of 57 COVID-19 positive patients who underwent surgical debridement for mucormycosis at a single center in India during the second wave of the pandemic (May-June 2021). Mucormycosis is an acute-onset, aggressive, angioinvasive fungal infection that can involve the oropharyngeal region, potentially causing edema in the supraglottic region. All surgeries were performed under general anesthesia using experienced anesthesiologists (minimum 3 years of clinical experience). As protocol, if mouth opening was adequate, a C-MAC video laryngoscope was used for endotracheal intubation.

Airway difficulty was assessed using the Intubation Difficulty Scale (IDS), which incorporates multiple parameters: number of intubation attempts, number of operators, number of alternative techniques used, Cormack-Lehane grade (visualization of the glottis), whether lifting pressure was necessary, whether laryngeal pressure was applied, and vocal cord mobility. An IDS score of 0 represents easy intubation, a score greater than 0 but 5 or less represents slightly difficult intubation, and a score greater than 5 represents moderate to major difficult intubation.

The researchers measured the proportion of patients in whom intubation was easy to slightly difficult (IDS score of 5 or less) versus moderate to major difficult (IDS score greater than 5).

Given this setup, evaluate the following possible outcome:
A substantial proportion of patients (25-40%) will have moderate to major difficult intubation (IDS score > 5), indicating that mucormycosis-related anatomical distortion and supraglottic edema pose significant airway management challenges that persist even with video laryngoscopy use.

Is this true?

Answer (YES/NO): NO